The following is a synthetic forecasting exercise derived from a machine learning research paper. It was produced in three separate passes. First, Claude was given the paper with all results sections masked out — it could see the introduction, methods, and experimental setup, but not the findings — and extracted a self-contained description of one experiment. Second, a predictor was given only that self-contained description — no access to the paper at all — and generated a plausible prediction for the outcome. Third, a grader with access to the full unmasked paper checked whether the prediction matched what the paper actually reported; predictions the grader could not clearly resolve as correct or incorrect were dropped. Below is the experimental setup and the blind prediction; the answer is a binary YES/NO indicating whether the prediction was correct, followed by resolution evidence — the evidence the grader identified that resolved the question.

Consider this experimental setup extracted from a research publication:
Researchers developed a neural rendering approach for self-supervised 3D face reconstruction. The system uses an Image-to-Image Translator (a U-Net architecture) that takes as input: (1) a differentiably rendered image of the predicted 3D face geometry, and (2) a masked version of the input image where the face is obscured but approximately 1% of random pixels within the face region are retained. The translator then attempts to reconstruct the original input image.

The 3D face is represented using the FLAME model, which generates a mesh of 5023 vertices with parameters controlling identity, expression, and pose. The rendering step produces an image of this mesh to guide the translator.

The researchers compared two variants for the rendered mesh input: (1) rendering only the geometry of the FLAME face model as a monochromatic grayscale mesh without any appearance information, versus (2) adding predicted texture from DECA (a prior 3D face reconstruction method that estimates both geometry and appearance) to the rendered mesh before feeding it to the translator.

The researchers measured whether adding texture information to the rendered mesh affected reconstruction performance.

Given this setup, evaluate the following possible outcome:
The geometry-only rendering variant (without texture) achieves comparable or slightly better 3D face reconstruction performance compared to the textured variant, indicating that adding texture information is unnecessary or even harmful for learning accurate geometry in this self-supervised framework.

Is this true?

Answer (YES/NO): YES